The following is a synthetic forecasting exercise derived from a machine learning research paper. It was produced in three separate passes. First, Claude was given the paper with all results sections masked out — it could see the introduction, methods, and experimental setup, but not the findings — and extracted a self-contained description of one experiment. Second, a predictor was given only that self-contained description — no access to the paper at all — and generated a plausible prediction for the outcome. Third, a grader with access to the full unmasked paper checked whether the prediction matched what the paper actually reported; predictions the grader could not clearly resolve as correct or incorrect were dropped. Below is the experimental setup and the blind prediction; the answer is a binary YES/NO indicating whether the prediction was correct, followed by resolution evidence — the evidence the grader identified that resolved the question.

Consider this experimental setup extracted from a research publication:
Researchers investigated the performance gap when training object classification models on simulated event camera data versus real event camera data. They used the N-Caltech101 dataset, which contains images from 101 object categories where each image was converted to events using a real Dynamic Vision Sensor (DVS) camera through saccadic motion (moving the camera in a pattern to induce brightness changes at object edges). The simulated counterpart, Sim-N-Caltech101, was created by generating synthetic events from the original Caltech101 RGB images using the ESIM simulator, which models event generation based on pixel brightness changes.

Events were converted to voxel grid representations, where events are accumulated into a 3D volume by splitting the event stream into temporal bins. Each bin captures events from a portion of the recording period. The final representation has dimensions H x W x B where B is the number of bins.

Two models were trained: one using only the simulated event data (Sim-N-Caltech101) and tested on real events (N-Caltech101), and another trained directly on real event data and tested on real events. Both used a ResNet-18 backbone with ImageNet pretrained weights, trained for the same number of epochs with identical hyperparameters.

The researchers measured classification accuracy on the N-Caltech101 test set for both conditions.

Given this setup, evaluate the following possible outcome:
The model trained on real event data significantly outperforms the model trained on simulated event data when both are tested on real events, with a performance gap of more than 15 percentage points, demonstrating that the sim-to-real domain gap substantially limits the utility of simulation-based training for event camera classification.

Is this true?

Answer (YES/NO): NO